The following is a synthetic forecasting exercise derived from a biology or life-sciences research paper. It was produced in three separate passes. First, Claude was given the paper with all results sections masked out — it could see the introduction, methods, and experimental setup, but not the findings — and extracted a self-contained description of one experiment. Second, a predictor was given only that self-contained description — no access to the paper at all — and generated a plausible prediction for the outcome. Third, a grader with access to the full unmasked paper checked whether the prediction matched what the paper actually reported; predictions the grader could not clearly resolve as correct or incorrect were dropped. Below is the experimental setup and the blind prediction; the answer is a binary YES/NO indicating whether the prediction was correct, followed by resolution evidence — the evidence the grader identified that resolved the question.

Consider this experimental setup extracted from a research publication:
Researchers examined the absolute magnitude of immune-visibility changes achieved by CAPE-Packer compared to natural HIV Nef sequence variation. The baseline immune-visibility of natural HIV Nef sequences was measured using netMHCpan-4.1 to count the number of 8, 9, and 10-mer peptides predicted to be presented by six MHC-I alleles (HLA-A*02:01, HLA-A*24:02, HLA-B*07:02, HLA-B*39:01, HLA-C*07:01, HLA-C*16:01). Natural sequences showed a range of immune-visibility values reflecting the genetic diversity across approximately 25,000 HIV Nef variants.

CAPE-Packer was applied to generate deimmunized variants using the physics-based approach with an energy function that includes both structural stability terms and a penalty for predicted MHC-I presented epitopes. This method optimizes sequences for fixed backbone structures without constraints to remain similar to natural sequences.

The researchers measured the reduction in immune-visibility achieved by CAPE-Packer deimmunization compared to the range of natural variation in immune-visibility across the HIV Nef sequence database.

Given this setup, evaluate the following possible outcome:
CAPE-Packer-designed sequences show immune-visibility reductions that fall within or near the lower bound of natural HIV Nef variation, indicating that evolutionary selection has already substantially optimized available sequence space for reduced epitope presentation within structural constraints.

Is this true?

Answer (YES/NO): NO